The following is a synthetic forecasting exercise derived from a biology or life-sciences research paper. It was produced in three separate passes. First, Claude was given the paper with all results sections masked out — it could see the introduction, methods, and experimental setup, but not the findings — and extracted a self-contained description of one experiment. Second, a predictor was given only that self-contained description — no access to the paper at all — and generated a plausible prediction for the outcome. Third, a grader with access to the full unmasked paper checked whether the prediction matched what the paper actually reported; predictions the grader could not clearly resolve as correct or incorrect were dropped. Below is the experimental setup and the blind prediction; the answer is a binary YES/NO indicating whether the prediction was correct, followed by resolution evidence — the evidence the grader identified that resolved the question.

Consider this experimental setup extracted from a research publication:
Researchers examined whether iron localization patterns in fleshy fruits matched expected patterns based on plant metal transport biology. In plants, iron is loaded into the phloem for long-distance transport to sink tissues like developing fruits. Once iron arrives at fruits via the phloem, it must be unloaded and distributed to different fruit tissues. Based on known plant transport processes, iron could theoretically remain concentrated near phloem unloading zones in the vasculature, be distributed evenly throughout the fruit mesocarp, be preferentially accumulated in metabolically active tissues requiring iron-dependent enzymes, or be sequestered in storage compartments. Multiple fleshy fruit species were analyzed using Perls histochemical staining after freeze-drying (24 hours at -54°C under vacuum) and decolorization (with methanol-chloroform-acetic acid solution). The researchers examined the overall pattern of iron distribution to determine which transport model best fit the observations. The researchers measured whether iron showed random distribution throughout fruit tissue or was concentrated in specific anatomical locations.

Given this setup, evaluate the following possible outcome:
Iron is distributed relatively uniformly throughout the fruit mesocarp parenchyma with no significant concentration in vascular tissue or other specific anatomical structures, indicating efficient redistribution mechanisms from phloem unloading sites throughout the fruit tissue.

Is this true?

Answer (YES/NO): NO